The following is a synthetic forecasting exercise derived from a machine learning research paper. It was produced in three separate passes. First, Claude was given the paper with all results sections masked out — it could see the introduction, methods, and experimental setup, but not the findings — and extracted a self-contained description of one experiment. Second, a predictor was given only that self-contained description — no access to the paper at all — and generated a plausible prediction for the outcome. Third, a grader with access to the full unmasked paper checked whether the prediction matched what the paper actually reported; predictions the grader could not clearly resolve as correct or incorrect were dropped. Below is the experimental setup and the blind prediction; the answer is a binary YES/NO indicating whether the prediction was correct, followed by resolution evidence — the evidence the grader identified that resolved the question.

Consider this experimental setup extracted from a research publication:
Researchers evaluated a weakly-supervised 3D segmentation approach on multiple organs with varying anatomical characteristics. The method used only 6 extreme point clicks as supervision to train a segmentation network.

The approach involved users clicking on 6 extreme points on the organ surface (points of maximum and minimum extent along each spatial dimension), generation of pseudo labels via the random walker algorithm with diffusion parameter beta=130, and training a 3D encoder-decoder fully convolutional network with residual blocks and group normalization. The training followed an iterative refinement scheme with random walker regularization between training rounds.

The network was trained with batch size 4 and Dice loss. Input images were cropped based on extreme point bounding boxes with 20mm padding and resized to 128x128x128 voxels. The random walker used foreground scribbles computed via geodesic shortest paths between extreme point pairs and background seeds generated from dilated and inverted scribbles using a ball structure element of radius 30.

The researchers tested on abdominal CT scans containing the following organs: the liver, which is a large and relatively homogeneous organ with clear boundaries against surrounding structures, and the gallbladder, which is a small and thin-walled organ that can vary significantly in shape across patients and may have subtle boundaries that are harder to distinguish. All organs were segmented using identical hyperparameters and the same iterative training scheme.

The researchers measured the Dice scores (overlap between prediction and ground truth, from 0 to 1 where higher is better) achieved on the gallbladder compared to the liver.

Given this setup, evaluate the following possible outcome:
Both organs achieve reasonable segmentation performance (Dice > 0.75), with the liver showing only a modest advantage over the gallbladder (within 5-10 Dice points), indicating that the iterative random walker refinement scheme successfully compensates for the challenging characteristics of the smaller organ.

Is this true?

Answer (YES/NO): NO